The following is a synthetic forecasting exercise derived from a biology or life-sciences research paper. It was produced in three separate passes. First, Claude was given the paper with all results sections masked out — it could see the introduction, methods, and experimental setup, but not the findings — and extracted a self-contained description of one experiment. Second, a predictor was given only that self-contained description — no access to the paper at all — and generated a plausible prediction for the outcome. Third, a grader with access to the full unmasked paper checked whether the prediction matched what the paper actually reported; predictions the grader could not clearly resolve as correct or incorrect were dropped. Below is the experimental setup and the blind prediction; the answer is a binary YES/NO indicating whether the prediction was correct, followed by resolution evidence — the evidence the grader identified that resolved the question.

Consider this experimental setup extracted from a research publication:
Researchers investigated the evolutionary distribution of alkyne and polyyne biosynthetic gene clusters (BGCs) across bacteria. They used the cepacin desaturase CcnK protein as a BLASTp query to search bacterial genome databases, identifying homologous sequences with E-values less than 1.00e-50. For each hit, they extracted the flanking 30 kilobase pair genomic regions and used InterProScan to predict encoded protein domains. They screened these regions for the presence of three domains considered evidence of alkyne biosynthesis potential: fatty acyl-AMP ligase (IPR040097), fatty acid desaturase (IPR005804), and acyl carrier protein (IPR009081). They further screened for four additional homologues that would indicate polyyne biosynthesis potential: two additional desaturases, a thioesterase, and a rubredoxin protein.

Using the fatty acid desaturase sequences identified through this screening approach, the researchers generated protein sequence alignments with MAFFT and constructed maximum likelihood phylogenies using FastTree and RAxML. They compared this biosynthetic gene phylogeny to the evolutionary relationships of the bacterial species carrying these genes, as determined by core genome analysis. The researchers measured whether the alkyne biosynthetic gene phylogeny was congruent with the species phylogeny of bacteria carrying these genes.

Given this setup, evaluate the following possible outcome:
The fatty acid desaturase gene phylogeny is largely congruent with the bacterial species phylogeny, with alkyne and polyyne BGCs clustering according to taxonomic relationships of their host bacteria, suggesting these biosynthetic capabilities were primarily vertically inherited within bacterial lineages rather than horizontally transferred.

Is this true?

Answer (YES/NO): NO